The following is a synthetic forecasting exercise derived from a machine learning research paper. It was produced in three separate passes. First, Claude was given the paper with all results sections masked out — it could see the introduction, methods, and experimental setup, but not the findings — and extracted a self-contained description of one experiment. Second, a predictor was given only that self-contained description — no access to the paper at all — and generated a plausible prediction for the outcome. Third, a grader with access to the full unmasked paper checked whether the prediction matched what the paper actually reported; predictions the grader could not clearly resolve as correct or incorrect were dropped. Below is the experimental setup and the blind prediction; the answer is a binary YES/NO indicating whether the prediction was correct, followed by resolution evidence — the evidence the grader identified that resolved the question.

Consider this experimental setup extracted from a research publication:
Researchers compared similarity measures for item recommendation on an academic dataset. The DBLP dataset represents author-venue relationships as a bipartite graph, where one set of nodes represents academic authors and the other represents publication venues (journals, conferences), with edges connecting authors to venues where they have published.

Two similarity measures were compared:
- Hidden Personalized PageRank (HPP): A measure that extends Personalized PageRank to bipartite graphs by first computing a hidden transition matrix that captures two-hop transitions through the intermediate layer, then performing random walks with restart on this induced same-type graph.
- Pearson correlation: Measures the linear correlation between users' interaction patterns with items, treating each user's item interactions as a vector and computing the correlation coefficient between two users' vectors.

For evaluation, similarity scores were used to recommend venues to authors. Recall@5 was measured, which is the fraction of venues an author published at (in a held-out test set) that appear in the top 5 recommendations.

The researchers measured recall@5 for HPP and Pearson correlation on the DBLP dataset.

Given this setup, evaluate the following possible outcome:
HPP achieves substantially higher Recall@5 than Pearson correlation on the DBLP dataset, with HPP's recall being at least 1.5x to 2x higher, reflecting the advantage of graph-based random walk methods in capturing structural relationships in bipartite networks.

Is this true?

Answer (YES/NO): YES